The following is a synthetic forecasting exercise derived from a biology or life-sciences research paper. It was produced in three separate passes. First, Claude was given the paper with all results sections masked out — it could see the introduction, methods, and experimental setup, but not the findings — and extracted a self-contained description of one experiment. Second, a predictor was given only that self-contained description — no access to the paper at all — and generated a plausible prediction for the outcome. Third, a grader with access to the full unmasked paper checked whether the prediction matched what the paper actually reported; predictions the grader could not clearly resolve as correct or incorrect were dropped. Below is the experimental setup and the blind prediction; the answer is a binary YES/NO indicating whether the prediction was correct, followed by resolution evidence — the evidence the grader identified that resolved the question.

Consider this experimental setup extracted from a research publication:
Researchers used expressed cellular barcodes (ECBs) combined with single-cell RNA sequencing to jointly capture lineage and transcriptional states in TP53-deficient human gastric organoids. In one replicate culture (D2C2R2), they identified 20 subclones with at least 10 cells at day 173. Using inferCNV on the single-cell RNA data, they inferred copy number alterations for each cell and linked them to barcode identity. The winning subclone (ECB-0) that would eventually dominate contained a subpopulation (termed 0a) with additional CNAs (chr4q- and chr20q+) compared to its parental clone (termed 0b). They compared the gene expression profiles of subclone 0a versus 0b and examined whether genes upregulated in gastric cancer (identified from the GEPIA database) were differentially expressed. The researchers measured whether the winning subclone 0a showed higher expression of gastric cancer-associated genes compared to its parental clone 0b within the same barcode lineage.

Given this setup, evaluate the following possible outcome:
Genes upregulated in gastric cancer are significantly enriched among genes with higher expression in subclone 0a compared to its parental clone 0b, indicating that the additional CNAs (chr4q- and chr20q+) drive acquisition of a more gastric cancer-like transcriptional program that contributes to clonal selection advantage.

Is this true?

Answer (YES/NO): YES